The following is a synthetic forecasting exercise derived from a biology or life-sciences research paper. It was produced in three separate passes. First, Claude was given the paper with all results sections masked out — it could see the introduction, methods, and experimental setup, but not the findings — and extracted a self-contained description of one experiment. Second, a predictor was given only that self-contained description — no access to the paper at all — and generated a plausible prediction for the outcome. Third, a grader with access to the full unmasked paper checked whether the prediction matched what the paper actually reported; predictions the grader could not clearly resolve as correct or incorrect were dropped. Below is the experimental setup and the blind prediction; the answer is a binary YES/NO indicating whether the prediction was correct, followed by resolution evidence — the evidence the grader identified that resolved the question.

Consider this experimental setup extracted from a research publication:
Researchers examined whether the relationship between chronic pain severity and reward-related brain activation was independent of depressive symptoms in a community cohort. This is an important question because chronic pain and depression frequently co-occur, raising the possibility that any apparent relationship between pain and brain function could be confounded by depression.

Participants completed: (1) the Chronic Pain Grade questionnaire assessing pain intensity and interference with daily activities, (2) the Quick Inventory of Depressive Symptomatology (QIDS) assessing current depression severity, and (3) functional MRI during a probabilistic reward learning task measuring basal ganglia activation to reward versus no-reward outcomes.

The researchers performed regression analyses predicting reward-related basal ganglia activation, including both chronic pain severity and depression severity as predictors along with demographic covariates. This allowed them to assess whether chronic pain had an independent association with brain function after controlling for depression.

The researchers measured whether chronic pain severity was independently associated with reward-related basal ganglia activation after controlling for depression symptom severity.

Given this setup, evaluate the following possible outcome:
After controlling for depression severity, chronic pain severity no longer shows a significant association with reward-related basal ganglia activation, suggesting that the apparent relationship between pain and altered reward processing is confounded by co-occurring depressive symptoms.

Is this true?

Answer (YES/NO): NO